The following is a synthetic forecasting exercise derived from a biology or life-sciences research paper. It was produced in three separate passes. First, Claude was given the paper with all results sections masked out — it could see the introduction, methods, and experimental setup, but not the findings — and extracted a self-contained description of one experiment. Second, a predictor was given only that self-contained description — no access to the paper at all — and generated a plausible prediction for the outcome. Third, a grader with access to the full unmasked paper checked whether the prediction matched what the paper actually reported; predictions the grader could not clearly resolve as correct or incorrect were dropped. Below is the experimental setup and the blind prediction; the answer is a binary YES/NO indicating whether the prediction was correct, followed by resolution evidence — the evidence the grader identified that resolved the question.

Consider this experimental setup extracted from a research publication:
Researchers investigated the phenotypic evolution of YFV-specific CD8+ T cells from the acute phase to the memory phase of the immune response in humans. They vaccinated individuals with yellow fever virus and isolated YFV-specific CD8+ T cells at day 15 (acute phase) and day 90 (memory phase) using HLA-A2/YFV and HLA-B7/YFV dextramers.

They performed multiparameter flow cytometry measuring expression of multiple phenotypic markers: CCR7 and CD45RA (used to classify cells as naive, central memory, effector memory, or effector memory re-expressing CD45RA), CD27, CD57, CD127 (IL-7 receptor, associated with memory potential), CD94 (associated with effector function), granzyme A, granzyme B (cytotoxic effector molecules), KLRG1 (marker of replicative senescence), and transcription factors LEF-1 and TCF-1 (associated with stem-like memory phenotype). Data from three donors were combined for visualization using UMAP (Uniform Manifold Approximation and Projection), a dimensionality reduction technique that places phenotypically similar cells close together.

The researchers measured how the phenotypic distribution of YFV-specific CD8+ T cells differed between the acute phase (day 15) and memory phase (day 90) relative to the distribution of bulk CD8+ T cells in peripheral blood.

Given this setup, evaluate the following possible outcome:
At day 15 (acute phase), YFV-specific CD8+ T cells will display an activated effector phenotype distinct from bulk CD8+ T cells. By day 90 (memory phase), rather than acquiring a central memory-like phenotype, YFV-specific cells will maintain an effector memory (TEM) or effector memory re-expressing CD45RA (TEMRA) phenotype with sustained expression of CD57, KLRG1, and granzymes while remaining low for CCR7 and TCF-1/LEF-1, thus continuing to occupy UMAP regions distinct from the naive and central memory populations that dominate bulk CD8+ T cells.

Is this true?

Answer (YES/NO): NO